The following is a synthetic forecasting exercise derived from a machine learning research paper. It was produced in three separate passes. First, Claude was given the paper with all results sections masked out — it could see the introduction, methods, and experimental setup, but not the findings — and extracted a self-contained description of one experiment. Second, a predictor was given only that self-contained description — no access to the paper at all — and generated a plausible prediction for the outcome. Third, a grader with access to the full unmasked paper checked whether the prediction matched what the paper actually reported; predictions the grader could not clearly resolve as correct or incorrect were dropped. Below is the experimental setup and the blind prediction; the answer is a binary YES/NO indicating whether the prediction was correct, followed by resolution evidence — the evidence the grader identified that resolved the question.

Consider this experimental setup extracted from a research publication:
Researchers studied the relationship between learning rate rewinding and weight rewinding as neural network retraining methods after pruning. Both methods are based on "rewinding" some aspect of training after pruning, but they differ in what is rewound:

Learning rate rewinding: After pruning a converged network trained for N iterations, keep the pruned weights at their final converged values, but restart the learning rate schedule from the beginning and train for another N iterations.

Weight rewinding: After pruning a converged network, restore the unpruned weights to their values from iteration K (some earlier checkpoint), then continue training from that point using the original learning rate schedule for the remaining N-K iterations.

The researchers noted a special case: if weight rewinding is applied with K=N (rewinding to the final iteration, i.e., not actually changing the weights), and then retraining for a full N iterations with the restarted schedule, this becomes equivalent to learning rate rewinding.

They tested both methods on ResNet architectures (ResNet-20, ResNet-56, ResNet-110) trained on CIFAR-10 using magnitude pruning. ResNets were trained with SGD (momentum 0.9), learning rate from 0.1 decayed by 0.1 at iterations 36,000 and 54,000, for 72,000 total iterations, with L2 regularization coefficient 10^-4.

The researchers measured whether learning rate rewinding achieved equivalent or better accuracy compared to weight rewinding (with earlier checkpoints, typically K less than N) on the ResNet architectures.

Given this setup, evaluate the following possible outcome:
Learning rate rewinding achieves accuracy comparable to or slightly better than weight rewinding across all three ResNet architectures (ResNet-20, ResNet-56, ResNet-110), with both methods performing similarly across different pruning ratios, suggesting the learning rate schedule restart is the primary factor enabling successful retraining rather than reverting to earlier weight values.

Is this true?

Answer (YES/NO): YES